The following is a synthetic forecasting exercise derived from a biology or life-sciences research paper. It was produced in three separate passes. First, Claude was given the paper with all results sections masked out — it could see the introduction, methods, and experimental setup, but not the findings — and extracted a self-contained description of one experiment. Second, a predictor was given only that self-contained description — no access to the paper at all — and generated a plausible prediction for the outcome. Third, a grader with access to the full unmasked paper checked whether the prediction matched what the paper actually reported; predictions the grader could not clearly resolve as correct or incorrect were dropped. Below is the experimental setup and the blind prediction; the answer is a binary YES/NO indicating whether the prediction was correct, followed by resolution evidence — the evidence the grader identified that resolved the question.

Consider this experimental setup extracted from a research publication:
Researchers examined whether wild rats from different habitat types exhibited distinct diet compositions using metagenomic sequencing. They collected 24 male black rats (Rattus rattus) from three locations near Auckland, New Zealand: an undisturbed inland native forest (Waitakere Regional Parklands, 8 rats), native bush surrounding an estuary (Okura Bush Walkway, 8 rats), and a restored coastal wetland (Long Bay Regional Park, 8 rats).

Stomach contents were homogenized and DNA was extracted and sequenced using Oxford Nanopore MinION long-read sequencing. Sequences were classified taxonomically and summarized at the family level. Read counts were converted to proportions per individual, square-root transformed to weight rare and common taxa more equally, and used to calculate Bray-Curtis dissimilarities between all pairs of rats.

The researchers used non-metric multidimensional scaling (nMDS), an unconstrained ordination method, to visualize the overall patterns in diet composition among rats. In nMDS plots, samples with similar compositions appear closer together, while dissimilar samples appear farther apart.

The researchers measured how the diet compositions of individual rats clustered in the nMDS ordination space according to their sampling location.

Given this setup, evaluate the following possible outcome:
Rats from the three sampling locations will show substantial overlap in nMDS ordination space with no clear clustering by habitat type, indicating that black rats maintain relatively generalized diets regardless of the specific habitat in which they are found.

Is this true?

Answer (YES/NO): YES